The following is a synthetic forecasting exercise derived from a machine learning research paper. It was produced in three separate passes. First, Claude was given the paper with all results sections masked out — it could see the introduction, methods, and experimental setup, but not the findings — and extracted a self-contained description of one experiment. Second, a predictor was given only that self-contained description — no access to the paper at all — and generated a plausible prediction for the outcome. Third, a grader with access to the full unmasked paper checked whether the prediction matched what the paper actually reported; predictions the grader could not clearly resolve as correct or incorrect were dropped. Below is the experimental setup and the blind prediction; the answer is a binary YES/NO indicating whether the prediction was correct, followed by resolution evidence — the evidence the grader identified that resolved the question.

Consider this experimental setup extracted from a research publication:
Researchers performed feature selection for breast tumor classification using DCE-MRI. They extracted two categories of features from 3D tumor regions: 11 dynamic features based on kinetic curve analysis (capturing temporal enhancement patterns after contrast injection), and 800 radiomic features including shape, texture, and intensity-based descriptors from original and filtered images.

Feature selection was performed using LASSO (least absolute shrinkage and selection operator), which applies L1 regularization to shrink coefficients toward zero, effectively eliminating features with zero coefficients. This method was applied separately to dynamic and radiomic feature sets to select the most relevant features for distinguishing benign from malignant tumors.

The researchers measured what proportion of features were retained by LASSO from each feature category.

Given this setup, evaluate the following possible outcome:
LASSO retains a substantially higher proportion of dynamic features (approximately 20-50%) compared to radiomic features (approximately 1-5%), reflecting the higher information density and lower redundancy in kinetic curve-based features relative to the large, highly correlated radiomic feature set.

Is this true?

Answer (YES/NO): NO